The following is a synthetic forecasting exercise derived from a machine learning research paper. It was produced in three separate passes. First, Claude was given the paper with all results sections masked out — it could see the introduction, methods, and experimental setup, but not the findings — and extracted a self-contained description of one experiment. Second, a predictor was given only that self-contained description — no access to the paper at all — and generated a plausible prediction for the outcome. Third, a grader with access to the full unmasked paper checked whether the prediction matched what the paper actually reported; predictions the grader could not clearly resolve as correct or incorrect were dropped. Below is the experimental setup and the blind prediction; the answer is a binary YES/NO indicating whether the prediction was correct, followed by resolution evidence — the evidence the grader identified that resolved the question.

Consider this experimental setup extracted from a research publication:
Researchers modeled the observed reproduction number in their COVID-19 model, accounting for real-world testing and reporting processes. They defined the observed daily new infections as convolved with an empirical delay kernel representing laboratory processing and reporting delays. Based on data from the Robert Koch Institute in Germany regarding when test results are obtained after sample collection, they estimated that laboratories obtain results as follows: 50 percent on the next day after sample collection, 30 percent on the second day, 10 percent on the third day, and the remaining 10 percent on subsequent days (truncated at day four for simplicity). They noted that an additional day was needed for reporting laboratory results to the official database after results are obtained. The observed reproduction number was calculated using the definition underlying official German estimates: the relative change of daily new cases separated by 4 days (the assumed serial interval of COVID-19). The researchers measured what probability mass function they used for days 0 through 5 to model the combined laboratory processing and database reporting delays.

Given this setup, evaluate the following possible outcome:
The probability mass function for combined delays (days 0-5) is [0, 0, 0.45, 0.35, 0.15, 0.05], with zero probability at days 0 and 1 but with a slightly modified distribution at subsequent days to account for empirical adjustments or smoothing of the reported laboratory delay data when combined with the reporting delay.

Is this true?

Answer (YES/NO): NO